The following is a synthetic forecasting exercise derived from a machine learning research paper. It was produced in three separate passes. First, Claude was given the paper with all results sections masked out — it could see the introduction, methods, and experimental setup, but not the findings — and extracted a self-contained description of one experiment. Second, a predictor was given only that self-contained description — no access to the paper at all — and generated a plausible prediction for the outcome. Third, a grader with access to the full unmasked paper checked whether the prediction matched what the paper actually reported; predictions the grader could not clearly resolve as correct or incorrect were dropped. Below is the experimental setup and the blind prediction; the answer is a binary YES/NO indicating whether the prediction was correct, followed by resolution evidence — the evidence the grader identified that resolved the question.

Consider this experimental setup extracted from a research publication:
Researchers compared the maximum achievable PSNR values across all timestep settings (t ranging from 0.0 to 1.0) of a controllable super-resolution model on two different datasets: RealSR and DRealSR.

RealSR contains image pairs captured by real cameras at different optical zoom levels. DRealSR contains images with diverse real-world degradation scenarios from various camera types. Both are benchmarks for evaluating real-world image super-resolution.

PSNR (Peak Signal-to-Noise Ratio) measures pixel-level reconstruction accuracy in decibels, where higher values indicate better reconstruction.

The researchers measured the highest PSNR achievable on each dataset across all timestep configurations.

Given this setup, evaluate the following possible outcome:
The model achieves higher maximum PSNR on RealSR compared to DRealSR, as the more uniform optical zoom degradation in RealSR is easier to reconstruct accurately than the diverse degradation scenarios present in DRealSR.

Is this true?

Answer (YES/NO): NO